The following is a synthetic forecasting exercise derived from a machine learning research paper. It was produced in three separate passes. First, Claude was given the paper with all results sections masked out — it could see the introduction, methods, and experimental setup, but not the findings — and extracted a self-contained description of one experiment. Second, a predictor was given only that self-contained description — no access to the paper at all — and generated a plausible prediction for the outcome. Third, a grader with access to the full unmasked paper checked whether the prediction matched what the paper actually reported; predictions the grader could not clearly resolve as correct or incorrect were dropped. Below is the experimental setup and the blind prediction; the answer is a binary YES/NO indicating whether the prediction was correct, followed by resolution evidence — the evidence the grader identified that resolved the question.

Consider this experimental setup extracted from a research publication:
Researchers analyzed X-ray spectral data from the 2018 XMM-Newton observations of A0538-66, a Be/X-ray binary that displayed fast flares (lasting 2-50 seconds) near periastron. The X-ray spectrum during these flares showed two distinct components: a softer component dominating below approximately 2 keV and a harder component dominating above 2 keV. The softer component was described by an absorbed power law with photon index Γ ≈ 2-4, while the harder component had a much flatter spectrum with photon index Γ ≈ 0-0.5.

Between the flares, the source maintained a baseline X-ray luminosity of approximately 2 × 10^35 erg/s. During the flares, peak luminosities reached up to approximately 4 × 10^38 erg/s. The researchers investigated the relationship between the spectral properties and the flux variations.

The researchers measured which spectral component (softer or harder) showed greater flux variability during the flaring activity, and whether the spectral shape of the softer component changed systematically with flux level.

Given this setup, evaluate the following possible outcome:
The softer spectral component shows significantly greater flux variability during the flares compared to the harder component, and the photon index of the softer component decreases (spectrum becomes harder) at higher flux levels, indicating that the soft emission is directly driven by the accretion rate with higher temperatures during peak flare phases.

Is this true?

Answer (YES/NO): YES